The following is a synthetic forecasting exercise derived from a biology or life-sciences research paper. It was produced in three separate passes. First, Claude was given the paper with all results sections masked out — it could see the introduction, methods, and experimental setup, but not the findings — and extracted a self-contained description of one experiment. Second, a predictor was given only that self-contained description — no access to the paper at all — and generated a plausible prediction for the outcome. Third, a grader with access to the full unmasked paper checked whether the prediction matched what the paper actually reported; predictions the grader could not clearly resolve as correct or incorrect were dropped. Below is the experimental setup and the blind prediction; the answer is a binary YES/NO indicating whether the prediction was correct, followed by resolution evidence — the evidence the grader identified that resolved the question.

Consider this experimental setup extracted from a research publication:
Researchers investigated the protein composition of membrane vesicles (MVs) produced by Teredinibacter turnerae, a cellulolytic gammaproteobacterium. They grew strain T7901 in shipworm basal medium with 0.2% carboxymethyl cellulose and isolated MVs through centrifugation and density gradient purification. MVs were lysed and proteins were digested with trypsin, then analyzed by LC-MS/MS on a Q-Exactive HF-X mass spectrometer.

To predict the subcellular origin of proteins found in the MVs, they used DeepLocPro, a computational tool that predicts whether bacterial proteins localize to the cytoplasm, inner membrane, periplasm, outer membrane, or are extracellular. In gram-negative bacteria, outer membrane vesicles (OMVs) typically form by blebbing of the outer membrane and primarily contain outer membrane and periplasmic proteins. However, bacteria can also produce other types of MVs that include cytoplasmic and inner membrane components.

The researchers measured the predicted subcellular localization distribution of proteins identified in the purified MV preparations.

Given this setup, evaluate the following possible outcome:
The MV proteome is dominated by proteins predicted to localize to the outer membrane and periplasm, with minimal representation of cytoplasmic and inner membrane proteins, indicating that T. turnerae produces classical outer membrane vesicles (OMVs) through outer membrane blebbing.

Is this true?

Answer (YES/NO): YES